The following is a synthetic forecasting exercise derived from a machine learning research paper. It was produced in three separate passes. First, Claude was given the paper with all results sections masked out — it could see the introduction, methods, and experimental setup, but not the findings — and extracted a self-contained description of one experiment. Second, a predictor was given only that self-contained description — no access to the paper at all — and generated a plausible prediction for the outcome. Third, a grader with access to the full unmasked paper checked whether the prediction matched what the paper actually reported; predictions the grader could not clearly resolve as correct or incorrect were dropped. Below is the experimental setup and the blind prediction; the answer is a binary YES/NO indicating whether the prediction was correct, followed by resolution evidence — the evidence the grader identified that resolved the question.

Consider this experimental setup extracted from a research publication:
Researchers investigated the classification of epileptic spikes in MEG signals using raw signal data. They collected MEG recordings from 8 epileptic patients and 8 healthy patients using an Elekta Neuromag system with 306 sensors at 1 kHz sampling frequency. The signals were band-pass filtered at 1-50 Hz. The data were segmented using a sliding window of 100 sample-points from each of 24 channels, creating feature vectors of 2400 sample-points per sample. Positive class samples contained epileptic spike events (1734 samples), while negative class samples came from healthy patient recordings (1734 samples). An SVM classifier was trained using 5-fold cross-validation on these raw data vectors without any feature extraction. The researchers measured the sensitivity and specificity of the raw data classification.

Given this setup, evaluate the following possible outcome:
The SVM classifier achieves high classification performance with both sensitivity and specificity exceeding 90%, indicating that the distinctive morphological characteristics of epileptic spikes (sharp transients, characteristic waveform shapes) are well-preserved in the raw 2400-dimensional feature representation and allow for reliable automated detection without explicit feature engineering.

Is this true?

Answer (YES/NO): NO